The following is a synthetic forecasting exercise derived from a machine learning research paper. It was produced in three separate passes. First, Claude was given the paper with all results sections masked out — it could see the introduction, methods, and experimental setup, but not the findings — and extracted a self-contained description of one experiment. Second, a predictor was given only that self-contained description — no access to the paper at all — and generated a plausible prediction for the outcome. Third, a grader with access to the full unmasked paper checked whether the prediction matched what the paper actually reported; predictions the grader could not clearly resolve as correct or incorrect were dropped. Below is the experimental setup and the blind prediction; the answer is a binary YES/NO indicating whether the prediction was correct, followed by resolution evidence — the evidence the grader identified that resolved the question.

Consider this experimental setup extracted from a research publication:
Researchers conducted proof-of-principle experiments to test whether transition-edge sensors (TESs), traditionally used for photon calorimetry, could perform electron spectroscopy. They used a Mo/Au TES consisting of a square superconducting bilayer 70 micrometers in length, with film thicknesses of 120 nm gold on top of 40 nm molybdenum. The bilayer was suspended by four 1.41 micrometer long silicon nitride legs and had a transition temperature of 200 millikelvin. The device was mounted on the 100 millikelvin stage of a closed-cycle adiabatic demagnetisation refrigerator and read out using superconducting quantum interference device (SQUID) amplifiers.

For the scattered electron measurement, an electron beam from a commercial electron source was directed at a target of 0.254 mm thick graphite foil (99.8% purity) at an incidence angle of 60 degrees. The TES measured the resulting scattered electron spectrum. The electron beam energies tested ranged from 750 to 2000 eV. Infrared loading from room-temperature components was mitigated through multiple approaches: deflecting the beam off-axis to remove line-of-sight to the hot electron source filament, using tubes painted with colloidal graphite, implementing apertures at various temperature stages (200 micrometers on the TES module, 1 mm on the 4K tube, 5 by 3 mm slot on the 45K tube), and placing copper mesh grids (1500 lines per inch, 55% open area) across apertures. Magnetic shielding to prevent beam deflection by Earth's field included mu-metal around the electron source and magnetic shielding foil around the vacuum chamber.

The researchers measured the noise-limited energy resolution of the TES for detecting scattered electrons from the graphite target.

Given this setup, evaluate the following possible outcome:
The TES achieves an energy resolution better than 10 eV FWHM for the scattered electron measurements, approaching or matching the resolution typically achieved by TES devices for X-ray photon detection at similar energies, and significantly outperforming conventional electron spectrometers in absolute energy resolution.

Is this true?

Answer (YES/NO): NO